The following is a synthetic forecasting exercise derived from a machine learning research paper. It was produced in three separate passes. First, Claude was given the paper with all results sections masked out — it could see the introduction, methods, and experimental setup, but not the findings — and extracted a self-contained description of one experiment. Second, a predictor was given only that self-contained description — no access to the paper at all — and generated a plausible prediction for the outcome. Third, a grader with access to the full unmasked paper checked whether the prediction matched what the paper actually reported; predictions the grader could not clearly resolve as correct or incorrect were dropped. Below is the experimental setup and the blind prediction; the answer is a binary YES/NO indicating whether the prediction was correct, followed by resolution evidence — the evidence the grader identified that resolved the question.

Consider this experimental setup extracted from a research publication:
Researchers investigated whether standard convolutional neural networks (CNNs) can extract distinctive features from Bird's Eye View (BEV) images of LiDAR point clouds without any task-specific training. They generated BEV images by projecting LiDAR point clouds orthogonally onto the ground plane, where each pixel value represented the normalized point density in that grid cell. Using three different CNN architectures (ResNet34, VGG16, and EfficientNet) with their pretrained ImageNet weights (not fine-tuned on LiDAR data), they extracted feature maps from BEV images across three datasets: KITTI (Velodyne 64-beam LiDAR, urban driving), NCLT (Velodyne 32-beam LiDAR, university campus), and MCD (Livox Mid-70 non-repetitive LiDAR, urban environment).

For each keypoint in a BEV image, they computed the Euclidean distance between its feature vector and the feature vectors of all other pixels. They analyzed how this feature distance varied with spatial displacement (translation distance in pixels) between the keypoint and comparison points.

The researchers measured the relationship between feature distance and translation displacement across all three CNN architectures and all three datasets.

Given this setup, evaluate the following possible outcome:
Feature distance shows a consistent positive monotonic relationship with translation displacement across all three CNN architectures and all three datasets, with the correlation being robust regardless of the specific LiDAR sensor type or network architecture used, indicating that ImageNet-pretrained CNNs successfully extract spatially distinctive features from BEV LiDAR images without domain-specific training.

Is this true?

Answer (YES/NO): YES